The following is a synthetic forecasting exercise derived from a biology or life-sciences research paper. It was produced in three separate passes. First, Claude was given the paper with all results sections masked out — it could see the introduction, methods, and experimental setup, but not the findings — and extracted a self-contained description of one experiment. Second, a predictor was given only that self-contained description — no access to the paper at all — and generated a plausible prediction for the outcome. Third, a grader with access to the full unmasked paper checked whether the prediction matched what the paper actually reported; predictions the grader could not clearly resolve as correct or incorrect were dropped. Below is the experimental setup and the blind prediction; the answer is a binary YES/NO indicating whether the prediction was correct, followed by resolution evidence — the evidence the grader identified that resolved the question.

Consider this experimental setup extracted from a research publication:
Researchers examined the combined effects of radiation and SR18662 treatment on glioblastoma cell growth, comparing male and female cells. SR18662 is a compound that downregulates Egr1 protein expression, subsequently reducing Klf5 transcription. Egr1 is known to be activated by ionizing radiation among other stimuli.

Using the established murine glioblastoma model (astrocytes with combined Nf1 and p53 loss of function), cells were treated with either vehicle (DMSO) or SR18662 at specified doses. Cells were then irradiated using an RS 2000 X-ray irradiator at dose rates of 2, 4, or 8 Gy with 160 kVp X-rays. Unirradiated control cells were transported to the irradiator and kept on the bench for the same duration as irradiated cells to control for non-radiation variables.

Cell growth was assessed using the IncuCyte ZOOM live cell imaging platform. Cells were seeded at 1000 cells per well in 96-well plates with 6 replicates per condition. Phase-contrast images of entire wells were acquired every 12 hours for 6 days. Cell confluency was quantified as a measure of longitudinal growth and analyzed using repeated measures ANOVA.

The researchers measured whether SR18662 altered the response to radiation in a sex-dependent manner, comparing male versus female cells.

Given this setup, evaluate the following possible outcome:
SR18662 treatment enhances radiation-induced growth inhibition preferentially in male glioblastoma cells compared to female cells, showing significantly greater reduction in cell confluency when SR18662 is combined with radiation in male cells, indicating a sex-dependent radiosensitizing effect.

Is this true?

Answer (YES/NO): YES